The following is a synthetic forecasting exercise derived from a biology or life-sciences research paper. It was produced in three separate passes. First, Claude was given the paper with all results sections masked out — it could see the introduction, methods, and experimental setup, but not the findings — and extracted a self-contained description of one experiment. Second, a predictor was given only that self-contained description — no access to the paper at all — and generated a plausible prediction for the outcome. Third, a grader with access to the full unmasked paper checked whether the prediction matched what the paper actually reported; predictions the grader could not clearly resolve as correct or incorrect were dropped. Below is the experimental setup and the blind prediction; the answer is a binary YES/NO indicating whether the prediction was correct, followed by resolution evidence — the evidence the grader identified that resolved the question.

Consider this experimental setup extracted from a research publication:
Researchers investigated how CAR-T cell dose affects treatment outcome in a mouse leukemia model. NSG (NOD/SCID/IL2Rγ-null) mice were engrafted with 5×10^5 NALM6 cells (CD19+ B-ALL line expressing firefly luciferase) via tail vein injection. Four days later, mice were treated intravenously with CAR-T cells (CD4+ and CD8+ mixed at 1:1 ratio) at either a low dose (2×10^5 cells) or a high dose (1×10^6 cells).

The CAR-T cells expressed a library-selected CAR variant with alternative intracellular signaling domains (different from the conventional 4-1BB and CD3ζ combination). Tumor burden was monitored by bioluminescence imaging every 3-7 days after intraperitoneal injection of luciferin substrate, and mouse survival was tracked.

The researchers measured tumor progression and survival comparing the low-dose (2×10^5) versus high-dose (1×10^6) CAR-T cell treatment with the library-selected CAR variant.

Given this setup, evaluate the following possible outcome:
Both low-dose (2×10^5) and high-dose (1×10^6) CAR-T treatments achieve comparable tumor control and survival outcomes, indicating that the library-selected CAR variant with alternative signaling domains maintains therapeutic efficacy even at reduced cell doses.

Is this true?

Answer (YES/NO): NO